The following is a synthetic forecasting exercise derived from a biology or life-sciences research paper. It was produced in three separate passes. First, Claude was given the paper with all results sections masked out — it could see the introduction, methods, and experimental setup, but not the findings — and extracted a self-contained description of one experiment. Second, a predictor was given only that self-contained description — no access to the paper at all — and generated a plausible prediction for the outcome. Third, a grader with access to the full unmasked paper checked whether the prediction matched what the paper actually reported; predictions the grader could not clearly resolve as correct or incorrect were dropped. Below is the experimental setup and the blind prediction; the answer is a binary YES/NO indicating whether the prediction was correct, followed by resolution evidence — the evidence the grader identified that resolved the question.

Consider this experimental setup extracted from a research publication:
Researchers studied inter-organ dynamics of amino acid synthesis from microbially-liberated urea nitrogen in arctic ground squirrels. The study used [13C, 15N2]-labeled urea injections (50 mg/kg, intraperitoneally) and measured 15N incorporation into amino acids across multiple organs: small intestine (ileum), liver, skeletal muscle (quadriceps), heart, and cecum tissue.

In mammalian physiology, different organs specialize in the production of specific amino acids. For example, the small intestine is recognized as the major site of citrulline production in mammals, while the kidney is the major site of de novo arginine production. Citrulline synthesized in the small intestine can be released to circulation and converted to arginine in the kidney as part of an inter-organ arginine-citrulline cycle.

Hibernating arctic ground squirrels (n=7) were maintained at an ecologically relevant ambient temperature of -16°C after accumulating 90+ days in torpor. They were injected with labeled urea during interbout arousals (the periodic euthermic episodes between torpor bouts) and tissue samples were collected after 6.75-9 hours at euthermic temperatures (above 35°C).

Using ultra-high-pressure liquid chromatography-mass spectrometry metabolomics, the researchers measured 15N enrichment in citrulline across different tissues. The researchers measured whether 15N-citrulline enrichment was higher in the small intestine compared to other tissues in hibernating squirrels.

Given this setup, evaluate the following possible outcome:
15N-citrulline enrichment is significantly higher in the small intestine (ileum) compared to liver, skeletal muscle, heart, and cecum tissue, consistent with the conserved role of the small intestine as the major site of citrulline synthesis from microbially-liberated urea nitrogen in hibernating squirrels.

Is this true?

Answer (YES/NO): NO